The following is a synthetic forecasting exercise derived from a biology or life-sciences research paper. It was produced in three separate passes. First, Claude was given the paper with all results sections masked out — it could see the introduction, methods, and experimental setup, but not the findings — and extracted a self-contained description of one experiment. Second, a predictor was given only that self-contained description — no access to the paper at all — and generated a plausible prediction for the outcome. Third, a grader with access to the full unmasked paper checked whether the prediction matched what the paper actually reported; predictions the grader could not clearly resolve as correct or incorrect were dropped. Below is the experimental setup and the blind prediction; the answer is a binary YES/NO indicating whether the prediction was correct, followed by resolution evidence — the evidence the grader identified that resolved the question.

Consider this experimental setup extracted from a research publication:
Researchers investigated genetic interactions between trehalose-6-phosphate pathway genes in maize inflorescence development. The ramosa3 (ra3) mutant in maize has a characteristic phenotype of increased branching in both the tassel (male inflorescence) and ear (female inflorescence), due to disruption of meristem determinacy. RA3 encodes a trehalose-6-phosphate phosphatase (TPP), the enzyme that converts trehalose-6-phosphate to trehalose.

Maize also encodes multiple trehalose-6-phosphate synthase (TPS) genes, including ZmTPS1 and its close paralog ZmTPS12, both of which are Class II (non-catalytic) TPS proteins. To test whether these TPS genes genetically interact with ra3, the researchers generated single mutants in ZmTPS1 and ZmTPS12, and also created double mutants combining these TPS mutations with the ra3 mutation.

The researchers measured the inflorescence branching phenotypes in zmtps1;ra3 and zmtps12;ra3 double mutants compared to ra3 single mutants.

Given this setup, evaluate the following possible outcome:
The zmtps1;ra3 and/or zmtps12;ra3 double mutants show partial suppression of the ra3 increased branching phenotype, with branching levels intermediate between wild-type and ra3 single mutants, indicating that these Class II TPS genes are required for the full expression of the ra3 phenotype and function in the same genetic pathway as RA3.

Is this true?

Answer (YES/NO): NO